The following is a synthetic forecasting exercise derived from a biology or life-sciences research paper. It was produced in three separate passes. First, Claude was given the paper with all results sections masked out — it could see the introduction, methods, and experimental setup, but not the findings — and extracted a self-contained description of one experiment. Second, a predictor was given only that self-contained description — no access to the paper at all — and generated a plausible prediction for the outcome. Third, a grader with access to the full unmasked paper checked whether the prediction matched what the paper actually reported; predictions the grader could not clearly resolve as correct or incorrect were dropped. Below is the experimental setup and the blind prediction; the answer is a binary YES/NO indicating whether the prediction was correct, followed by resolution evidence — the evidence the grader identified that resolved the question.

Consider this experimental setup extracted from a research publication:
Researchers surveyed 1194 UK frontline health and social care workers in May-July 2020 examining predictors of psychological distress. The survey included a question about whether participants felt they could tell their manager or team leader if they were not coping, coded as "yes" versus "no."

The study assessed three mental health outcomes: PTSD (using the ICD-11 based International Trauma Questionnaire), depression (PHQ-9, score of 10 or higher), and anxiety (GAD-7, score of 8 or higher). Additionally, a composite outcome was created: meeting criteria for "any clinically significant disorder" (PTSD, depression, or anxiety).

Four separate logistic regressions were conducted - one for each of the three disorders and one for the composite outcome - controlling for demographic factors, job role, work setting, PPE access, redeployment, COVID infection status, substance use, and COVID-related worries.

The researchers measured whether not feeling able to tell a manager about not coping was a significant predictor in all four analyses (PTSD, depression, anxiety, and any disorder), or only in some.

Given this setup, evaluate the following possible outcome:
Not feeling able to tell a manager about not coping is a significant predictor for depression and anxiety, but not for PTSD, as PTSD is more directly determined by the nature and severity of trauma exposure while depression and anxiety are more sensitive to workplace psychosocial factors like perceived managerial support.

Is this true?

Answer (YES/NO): NO